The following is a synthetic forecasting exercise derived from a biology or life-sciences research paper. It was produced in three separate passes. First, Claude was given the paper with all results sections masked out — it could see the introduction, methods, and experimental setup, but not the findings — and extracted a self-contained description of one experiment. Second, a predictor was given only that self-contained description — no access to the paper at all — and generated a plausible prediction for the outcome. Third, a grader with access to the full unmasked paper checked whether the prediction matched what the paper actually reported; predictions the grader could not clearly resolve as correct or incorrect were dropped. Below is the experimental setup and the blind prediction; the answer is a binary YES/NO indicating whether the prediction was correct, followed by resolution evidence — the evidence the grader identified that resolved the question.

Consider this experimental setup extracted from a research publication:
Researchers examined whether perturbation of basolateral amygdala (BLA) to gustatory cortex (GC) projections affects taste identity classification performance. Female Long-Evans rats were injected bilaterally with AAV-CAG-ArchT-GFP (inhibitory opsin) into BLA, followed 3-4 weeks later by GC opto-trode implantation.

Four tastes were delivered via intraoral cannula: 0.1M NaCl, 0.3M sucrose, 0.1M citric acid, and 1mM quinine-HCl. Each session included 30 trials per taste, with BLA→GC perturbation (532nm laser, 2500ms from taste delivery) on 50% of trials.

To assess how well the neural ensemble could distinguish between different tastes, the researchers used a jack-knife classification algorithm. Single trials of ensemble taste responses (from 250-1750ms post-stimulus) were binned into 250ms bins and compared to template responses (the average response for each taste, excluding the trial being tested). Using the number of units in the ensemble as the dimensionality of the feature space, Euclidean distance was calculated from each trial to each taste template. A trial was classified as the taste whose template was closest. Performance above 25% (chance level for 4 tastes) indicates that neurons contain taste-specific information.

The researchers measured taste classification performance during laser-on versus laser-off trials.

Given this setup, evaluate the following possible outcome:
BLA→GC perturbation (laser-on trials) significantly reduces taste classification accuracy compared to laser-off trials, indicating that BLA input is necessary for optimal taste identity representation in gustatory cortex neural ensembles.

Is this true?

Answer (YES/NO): NO